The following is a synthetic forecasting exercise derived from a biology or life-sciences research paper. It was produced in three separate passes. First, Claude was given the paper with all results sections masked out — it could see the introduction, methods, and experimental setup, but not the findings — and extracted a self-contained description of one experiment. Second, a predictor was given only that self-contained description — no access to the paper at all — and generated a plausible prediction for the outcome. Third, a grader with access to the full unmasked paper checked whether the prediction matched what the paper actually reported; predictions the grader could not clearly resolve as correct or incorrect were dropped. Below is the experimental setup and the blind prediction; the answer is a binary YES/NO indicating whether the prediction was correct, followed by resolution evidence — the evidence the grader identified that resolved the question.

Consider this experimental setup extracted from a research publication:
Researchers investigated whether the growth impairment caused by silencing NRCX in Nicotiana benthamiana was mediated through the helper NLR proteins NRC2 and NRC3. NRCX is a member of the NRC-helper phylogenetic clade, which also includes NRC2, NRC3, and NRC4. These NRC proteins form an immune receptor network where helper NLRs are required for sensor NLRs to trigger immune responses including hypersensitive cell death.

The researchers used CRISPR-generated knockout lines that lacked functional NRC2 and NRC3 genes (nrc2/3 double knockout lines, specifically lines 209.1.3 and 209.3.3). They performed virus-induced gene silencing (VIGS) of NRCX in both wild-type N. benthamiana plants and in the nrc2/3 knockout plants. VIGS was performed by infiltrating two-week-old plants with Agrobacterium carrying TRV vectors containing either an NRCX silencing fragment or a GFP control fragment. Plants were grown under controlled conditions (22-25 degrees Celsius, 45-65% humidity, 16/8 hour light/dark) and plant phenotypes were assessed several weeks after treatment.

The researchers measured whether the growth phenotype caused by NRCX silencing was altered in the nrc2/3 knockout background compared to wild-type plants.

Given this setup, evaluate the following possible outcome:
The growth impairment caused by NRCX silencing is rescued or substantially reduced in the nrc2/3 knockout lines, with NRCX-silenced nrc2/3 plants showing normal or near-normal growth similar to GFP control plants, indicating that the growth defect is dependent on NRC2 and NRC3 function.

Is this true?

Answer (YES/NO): NO